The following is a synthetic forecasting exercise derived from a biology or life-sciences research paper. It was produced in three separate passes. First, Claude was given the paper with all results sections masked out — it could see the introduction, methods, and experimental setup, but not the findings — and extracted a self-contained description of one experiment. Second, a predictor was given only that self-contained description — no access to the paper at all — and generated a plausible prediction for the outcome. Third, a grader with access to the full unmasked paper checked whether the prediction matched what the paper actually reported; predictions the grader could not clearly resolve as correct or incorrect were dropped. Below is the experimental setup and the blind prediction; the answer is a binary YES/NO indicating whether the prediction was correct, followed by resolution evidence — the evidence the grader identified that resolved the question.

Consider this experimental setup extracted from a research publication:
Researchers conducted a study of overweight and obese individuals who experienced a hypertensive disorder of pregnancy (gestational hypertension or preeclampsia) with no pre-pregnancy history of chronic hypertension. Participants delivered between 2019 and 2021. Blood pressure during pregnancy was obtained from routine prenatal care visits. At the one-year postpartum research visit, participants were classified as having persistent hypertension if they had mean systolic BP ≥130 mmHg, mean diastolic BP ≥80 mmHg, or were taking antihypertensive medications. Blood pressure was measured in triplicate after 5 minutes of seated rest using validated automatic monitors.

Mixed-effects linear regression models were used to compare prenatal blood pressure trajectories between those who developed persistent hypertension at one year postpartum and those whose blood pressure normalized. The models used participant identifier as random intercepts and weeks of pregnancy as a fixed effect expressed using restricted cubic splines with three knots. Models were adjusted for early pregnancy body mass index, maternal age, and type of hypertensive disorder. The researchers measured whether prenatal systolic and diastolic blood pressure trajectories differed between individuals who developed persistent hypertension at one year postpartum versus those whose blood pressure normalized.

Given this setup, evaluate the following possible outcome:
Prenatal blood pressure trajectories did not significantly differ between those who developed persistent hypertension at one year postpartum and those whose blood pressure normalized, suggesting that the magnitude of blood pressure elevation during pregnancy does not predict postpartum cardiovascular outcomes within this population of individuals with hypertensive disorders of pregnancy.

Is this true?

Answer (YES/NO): YES